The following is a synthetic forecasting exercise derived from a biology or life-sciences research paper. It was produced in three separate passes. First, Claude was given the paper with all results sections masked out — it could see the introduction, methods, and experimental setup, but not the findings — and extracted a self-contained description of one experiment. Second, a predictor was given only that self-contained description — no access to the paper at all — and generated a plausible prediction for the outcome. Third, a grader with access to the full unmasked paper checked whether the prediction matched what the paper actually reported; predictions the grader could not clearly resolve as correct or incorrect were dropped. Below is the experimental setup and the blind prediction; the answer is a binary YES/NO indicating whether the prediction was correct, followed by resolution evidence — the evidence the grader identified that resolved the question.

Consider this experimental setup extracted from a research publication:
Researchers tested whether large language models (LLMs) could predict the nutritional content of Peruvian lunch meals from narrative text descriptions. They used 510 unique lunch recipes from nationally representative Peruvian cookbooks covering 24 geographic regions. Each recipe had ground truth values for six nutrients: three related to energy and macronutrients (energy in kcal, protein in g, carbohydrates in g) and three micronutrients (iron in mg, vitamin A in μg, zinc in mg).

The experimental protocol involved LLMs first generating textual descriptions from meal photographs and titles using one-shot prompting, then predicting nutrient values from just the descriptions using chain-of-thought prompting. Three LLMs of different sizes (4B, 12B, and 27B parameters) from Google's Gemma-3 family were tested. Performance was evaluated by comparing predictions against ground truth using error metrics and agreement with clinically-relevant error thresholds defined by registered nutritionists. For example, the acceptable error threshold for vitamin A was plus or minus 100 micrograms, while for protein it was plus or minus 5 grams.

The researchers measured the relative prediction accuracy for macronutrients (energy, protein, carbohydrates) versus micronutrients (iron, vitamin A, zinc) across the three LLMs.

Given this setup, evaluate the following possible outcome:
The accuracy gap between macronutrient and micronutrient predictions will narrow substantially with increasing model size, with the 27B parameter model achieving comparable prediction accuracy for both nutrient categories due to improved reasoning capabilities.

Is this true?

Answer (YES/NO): NO